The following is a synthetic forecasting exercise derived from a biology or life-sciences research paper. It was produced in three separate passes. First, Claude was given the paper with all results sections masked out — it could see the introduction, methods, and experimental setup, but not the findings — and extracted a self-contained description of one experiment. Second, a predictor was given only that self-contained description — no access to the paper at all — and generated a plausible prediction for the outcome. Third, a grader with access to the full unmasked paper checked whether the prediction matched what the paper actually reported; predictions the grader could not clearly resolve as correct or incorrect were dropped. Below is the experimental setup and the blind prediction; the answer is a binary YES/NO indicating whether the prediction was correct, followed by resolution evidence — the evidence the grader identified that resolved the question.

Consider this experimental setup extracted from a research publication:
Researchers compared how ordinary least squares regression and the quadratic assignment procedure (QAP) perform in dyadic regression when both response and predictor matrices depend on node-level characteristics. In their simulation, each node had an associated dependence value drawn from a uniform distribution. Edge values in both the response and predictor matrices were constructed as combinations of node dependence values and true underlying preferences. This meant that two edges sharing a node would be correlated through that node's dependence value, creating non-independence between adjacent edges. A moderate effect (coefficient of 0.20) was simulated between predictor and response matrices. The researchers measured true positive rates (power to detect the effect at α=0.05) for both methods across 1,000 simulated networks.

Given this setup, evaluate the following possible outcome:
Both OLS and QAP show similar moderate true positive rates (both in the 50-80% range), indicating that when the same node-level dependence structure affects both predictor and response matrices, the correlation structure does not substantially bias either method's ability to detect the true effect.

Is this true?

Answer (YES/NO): NO